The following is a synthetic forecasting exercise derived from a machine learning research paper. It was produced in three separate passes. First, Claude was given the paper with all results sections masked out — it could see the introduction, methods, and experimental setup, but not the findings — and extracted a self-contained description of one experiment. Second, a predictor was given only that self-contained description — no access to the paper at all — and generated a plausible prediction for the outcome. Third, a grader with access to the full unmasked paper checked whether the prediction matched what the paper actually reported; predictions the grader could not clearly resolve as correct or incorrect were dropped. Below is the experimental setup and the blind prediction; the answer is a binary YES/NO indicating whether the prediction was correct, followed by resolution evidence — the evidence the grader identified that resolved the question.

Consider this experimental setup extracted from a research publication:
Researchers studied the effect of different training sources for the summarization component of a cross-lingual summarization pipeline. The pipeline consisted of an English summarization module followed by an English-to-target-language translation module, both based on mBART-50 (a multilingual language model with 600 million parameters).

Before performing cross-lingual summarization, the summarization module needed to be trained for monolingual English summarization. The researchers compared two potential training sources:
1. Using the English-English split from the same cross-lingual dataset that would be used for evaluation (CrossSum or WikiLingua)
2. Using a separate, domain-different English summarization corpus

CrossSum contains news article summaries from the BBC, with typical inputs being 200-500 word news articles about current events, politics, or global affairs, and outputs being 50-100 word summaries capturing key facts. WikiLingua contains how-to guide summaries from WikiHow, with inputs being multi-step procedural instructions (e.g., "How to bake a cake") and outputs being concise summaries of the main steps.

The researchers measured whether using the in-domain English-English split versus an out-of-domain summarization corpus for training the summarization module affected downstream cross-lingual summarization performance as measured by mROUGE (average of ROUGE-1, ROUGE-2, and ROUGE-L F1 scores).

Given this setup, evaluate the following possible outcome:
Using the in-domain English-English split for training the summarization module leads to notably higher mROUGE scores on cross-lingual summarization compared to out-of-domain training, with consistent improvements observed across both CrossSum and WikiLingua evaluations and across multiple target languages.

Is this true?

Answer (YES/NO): NO